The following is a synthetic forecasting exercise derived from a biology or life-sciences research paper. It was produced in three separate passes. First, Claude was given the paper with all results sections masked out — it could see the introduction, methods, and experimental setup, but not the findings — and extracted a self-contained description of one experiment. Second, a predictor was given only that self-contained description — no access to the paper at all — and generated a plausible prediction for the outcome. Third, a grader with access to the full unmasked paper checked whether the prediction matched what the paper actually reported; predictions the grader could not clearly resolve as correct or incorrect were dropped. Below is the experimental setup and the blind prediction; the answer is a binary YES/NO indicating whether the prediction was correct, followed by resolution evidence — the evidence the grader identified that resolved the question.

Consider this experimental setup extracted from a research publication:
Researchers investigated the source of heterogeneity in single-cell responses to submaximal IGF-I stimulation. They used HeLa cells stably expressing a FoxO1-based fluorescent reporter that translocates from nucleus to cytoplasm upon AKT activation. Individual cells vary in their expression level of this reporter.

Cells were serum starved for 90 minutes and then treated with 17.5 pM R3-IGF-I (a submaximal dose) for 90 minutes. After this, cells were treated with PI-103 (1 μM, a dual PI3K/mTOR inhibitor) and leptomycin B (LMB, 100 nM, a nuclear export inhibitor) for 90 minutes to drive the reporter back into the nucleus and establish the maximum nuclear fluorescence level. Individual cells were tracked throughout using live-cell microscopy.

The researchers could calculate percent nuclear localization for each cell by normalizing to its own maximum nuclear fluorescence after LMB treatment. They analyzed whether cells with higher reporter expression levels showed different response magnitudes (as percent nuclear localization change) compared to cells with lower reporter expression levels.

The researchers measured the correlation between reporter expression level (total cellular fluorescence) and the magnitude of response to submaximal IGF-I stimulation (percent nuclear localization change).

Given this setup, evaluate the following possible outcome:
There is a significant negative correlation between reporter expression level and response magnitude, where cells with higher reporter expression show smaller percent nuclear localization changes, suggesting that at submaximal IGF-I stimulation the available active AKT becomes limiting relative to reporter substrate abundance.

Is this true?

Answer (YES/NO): NO